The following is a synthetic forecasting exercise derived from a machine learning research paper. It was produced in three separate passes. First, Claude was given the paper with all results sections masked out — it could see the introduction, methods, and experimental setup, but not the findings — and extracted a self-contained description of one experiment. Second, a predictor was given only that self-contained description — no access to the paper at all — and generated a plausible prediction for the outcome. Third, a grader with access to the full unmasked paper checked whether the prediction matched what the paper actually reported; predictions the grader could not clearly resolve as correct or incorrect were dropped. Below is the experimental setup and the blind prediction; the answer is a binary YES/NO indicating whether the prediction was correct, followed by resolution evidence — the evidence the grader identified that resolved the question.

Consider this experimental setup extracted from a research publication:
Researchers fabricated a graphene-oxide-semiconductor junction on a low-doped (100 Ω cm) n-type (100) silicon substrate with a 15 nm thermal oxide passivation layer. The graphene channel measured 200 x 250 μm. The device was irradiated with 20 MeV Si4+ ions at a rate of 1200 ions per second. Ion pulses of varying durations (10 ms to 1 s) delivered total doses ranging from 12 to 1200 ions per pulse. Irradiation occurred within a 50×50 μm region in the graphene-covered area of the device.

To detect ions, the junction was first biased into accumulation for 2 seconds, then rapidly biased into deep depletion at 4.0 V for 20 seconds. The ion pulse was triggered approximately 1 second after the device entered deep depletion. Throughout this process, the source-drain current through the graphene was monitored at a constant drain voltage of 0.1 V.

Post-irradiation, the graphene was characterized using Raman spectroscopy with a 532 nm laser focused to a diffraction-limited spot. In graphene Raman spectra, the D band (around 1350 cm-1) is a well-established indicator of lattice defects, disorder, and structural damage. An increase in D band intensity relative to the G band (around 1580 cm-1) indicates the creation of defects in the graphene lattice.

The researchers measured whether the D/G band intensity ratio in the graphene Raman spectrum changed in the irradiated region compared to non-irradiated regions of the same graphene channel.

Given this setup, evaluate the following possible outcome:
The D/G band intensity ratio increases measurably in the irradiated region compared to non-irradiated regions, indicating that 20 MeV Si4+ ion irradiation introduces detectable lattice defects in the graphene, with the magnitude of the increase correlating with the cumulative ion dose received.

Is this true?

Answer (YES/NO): NO